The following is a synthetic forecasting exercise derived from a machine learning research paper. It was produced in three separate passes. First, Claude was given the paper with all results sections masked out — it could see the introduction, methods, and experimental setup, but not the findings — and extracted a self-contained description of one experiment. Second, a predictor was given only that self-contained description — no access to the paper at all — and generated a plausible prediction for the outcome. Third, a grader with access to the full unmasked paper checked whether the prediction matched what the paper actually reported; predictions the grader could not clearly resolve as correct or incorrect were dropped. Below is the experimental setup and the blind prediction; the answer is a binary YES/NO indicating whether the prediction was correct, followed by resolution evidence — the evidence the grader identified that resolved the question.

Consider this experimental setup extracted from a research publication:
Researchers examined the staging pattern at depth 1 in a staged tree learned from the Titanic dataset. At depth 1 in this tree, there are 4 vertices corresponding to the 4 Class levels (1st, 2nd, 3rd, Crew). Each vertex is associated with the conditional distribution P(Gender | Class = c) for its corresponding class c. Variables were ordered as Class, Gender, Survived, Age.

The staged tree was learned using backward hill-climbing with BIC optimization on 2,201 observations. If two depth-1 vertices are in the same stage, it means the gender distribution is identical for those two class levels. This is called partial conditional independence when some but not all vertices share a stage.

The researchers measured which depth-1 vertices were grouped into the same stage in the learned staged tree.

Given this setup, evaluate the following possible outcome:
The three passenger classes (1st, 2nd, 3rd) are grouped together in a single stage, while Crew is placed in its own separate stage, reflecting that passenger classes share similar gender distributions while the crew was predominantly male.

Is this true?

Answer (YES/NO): NO